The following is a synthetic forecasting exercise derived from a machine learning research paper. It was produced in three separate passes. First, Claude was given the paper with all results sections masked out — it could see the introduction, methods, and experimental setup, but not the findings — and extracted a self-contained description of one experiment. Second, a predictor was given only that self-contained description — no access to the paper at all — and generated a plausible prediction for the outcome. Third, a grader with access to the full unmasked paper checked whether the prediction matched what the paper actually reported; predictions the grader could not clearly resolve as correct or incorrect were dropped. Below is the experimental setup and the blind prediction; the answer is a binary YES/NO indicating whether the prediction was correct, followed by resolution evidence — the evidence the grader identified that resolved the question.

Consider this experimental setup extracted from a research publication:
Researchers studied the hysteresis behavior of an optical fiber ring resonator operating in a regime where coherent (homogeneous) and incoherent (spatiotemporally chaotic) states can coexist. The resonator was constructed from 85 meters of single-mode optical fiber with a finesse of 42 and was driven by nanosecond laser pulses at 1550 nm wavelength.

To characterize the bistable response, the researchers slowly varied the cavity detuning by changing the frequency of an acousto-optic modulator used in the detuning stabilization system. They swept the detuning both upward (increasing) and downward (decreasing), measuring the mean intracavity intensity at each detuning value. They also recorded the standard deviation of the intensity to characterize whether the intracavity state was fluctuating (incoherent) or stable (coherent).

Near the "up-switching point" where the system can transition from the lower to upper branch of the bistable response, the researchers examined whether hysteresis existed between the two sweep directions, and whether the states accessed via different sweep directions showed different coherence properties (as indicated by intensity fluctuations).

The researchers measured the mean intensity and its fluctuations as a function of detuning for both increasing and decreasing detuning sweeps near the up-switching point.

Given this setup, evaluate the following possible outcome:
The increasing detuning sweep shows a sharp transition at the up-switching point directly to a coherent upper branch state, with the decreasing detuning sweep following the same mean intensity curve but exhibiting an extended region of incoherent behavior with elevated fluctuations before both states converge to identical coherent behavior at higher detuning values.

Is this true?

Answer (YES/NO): NO